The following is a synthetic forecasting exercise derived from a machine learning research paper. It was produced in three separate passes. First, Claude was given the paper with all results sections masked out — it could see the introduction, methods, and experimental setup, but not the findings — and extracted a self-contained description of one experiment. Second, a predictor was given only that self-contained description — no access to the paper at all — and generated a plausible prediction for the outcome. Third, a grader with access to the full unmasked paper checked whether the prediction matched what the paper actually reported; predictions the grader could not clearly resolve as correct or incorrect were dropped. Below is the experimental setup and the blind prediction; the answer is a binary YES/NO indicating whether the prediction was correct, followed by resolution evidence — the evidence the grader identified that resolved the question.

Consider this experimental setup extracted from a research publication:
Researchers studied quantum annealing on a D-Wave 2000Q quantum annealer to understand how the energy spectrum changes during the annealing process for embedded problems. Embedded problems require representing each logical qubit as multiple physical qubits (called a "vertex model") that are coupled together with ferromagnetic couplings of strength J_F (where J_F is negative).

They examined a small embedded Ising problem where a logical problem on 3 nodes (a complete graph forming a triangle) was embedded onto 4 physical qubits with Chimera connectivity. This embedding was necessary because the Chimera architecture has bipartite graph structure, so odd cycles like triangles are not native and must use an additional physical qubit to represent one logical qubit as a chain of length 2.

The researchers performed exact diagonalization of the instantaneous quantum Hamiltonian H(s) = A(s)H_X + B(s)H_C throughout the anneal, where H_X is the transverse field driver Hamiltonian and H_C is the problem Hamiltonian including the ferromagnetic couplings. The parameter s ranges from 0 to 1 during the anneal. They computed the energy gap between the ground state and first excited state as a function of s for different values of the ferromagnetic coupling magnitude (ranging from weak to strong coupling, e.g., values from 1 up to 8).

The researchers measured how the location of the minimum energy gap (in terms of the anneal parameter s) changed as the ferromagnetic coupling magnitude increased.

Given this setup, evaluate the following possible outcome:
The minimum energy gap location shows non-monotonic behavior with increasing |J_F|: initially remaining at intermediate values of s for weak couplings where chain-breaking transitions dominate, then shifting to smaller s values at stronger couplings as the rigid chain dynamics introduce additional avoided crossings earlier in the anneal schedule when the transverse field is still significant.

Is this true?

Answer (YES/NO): NO